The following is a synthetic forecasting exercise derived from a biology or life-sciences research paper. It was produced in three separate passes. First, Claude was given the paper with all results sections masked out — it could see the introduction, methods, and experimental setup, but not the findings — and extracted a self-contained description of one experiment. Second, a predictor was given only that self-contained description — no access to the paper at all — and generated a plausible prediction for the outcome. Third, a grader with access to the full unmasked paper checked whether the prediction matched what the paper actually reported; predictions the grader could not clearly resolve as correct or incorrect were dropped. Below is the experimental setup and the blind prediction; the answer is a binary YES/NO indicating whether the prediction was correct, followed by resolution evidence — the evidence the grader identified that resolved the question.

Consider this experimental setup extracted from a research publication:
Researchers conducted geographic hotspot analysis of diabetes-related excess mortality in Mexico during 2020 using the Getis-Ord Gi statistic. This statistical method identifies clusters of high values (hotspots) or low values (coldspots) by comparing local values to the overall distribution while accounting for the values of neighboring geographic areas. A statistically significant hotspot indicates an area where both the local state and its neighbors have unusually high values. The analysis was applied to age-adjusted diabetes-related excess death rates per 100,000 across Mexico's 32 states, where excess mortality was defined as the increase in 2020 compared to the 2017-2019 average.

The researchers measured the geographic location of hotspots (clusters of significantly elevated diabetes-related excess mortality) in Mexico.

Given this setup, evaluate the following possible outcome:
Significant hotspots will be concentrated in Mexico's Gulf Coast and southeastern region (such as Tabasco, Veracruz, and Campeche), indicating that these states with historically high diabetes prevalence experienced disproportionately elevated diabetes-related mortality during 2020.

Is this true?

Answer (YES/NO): YES